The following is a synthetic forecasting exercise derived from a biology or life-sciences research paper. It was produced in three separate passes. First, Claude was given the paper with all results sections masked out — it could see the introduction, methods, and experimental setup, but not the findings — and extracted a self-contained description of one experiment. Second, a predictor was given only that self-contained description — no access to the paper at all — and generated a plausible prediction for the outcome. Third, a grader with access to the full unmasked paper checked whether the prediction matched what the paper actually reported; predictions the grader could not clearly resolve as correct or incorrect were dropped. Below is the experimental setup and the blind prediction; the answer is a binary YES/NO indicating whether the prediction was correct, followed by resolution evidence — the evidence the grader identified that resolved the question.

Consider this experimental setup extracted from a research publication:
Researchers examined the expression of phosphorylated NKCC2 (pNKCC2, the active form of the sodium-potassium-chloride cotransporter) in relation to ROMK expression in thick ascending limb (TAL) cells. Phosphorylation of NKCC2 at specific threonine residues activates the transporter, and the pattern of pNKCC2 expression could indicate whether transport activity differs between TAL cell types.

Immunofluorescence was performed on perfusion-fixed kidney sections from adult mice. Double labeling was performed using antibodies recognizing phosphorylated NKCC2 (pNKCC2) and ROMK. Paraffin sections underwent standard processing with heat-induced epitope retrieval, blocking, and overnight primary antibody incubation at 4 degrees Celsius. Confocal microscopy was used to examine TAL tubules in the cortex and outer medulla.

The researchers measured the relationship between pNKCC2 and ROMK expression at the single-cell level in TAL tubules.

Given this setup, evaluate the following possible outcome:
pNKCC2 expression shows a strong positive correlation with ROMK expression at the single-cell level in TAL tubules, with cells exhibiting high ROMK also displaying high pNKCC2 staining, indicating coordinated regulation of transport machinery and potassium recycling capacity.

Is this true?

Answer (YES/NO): NO